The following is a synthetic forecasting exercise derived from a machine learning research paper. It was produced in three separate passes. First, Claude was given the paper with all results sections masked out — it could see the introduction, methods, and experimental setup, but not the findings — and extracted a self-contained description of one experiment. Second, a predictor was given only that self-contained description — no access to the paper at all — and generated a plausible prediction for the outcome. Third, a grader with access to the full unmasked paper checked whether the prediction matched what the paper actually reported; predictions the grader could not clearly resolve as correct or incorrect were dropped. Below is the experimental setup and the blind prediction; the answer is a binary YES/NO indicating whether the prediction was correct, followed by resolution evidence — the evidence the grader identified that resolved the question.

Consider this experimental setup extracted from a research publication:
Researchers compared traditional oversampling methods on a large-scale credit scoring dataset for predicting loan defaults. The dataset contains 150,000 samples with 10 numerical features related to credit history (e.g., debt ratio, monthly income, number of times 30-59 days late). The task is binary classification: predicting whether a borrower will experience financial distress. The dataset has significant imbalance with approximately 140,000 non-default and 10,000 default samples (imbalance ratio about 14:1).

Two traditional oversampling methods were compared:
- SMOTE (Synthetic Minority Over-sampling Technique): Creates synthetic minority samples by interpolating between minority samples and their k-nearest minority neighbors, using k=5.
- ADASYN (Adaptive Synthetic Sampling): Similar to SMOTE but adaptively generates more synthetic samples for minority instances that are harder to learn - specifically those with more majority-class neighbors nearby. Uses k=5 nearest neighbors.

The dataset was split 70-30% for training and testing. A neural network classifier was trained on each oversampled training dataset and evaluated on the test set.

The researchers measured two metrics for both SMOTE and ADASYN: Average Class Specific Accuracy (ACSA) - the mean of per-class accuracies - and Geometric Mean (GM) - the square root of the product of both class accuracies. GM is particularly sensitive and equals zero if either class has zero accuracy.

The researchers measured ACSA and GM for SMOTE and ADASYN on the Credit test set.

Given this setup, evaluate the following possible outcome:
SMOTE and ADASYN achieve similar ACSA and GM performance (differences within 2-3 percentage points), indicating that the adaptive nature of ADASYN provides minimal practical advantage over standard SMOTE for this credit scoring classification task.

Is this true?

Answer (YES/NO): YES